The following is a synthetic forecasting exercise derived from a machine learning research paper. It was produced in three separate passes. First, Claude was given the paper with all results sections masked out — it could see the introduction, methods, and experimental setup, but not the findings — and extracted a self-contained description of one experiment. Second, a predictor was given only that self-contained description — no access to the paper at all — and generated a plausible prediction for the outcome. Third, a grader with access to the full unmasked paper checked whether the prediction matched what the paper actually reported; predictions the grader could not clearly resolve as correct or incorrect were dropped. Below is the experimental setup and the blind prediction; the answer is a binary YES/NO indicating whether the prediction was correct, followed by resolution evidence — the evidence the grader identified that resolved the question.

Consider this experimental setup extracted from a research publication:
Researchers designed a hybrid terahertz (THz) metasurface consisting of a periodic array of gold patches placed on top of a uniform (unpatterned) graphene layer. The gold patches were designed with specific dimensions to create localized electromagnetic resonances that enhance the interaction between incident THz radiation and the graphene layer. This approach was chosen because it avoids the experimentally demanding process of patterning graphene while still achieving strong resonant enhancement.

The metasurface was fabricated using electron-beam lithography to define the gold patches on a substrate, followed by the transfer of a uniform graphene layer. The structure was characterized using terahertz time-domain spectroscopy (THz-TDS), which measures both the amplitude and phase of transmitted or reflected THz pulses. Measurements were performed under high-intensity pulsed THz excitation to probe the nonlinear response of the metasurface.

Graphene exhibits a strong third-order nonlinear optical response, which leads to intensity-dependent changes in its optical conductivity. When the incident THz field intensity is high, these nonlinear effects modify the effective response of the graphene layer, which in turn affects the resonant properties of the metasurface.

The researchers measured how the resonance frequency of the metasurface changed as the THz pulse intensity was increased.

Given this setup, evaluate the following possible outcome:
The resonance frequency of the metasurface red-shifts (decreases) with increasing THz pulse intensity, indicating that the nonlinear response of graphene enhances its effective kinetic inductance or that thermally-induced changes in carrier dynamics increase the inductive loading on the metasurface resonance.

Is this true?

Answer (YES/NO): NO